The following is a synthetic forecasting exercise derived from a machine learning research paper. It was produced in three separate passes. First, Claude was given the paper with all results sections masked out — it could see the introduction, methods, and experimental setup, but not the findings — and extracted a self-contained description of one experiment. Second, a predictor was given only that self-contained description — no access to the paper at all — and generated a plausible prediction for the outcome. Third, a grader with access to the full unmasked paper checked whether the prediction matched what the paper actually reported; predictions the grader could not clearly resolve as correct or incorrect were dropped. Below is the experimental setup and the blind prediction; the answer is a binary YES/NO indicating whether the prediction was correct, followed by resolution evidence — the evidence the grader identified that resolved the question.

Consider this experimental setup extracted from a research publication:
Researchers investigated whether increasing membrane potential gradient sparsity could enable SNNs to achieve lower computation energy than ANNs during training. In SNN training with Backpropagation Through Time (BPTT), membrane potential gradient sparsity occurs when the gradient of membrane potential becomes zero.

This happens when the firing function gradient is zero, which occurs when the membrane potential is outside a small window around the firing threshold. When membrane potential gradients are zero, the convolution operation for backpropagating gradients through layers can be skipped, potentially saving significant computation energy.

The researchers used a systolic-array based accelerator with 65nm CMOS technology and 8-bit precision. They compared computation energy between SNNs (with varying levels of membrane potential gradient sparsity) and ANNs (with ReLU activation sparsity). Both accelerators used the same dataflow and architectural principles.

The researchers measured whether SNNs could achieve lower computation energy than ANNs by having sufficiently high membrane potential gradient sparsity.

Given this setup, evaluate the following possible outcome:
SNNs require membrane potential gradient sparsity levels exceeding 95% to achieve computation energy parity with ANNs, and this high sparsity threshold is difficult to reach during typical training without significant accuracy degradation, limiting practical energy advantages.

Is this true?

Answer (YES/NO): NO